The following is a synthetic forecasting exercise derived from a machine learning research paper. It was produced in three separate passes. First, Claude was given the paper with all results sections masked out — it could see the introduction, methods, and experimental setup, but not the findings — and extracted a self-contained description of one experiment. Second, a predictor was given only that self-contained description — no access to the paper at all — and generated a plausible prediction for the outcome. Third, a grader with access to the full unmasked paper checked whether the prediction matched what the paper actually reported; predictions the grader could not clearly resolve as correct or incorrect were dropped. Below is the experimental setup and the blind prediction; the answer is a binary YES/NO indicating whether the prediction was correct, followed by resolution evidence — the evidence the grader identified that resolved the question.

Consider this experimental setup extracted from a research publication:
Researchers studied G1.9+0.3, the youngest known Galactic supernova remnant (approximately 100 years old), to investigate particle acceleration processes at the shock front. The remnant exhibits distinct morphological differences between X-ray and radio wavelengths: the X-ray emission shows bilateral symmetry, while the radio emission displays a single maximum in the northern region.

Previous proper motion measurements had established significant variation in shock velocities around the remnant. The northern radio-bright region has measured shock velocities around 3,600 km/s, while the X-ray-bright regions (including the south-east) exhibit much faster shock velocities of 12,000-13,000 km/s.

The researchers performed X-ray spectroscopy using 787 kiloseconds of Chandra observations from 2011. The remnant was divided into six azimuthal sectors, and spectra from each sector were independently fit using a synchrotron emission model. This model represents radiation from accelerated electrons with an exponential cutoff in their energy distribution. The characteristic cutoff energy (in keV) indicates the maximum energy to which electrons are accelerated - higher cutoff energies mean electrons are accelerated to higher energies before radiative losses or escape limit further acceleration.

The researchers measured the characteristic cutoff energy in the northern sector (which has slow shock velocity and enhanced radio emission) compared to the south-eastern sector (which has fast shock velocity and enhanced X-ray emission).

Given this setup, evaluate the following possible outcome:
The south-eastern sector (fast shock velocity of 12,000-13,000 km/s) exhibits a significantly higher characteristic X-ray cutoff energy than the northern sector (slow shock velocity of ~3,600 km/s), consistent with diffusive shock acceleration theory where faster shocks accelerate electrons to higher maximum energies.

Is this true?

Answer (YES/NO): NO